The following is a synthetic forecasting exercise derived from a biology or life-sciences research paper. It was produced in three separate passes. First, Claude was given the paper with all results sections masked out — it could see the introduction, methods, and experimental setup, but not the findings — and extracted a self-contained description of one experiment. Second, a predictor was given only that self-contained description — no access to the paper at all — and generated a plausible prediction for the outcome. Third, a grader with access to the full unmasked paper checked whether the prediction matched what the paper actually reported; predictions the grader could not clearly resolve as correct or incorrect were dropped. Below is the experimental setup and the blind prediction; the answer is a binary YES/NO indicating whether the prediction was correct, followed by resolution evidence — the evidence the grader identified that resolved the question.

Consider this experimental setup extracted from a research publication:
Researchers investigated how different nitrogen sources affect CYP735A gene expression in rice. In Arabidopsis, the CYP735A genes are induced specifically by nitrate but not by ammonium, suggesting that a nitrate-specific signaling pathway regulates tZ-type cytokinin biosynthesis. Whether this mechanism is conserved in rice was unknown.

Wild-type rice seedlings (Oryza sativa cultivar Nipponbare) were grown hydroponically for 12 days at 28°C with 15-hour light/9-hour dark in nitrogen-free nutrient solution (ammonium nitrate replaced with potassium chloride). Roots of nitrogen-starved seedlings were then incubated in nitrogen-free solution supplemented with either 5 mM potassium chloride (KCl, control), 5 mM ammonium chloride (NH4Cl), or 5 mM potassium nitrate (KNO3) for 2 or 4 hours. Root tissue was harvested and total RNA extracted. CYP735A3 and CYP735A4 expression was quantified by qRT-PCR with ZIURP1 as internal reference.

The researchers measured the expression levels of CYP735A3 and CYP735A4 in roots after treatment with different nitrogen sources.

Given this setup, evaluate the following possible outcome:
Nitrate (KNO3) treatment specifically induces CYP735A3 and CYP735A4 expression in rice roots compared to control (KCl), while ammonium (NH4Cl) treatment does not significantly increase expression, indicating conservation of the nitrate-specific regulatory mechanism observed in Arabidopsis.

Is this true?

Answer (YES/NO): NO